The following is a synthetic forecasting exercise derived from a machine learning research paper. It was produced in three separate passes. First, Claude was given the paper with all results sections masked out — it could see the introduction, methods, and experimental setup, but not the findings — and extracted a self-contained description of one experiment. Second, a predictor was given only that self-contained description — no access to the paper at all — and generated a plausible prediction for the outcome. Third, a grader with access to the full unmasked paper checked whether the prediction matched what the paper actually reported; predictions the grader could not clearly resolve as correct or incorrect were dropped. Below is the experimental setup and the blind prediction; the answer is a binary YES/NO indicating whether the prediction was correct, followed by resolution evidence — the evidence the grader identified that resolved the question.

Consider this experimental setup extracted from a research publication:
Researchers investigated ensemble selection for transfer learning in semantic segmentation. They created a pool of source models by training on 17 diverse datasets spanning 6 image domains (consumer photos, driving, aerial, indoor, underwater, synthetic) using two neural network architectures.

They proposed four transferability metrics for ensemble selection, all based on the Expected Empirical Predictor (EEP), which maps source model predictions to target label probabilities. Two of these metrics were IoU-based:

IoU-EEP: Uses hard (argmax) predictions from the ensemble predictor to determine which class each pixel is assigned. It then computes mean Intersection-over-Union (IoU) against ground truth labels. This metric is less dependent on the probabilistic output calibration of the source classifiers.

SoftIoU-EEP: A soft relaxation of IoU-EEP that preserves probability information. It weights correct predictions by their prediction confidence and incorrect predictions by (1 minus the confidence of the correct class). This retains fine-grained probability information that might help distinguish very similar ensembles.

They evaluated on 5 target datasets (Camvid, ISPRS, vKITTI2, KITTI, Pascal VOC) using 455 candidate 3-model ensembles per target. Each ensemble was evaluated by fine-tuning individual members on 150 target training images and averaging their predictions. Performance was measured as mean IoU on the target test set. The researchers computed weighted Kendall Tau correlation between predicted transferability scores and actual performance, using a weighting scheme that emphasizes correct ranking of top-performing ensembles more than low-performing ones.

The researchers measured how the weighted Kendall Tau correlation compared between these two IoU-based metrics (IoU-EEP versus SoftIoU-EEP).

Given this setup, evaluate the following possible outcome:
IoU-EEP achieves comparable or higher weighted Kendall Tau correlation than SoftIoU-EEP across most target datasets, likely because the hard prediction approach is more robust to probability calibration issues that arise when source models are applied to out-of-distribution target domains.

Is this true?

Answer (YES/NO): NO